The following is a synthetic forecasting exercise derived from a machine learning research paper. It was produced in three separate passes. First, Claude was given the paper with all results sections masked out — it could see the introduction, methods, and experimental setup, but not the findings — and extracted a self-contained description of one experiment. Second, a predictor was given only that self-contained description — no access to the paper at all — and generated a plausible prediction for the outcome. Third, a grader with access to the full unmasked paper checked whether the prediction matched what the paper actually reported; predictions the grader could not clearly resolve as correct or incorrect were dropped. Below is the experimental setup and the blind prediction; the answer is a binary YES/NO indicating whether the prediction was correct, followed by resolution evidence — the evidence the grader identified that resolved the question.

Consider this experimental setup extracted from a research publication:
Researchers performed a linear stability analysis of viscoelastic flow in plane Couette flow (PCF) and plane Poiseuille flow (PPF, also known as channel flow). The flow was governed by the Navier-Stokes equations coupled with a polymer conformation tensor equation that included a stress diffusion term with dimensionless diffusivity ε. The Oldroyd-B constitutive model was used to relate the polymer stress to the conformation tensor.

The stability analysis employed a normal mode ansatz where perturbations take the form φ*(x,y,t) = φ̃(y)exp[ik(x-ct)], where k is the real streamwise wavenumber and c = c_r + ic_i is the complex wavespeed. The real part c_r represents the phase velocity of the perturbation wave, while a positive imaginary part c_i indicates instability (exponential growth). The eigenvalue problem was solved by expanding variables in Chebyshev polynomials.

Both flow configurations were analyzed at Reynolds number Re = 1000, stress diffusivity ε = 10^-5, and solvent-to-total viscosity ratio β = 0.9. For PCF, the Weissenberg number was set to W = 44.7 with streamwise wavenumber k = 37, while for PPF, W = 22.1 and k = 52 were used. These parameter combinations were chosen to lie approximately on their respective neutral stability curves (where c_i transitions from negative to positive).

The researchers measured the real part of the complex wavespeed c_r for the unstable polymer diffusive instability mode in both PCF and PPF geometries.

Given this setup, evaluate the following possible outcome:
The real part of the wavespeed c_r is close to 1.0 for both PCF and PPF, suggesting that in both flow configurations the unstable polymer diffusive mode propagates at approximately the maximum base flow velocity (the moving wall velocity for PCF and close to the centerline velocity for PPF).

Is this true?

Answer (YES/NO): NO